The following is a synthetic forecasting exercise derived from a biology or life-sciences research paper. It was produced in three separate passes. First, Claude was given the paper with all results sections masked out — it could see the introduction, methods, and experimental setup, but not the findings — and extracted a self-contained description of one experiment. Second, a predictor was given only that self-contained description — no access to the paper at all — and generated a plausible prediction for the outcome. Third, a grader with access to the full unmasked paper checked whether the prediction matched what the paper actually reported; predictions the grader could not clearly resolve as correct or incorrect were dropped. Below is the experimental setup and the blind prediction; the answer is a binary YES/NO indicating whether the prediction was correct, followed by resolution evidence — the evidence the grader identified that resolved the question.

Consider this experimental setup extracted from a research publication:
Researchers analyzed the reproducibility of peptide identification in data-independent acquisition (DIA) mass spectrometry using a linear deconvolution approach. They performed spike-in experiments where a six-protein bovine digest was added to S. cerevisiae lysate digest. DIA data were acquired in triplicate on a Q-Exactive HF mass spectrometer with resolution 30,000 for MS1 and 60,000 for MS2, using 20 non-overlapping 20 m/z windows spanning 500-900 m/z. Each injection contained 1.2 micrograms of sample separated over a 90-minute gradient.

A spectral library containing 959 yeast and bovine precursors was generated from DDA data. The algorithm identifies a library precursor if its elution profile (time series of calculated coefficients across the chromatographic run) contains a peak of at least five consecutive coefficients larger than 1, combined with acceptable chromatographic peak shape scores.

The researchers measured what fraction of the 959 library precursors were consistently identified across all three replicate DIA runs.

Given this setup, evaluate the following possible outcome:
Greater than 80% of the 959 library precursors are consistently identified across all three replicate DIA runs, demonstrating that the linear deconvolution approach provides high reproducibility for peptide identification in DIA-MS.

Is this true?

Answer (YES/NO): NO